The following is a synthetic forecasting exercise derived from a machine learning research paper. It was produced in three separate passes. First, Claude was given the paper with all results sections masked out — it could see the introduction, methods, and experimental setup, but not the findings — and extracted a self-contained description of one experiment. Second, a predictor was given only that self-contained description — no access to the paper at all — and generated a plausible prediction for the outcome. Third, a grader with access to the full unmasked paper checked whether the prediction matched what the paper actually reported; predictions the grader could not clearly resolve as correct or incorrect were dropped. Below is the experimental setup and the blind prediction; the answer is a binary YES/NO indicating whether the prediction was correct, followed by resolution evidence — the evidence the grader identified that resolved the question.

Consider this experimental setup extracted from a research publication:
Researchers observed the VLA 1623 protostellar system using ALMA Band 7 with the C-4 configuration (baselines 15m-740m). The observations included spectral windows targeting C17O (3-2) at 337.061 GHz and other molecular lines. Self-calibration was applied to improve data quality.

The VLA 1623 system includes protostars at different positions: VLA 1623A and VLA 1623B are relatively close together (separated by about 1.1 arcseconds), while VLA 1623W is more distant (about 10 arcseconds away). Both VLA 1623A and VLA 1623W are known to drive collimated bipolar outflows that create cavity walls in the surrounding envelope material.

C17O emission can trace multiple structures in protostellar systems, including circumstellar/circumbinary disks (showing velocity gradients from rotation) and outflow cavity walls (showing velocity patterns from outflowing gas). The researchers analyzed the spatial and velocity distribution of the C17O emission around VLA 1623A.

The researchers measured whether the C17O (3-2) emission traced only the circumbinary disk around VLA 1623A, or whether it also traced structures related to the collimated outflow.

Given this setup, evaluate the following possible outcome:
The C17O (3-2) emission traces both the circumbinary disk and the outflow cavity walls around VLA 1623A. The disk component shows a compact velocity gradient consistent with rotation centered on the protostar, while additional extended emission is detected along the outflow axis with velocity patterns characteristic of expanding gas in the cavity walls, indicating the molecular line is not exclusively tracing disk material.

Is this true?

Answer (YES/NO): NO